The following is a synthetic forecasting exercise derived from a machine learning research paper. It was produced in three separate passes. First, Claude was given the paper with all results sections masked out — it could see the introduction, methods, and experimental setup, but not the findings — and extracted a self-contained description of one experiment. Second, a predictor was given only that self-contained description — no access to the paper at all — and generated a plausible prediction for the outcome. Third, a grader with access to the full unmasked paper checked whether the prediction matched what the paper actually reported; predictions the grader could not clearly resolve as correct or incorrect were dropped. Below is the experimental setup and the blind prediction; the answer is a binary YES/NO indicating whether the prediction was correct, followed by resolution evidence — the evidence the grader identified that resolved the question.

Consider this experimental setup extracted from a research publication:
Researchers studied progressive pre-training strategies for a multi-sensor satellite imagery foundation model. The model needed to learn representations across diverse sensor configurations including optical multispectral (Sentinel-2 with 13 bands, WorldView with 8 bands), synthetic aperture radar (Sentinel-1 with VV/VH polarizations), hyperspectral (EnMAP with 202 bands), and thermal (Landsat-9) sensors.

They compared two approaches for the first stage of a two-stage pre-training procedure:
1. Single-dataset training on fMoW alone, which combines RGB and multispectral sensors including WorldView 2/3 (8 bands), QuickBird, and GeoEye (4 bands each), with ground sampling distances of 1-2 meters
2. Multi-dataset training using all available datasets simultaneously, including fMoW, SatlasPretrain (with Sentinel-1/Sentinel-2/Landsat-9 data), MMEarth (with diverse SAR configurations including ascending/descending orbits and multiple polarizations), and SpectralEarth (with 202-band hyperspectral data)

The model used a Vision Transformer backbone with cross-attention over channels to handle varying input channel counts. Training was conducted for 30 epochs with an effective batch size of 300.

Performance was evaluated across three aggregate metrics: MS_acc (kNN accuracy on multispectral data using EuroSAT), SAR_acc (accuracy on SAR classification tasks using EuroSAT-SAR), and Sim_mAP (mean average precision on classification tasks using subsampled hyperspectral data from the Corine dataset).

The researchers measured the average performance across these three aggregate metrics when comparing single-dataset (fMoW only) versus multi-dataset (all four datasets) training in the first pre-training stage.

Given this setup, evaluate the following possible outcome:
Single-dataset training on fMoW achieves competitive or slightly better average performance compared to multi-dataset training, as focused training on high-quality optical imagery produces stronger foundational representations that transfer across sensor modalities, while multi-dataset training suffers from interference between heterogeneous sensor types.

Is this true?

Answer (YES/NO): NO